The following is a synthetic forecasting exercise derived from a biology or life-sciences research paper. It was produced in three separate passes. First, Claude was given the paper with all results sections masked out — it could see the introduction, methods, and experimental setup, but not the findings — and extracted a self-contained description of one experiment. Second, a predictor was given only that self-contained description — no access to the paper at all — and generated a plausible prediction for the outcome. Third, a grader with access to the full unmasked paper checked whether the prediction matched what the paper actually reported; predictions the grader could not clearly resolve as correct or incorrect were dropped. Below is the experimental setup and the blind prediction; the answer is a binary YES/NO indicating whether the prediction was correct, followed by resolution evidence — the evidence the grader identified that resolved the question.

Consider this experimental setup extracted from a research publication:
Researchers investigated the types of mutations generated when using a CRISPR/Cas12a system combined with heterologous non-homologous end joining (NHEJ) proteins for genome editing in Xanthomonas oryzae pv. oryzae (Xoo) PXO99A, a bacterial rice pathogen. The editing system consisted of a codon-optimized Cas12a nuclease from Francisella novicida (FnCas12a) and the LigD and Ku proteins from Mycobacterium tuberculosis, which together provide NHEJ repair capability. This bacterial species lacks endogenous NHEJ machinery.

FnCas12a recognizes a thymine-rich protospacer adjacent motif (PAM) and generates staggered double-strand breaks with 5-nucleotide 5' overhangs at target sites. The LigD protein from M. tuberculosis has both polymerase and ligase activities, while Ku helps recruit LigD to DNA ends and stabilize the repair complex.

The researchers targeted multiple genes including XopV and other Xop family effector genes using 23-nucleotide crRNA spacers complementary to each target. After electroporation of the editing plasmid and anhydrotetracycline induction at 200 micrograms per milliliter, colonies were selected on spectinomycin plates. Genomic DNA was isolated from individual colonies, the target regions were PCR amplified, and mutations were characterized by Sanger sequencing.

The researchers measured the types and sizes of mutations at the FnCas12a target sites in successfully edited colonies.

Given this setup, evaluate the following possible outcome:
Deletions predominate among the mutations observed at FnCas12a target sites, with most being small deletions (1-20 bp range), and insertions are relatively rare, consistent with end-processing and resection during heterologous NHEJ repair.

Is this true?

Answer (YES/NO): NO